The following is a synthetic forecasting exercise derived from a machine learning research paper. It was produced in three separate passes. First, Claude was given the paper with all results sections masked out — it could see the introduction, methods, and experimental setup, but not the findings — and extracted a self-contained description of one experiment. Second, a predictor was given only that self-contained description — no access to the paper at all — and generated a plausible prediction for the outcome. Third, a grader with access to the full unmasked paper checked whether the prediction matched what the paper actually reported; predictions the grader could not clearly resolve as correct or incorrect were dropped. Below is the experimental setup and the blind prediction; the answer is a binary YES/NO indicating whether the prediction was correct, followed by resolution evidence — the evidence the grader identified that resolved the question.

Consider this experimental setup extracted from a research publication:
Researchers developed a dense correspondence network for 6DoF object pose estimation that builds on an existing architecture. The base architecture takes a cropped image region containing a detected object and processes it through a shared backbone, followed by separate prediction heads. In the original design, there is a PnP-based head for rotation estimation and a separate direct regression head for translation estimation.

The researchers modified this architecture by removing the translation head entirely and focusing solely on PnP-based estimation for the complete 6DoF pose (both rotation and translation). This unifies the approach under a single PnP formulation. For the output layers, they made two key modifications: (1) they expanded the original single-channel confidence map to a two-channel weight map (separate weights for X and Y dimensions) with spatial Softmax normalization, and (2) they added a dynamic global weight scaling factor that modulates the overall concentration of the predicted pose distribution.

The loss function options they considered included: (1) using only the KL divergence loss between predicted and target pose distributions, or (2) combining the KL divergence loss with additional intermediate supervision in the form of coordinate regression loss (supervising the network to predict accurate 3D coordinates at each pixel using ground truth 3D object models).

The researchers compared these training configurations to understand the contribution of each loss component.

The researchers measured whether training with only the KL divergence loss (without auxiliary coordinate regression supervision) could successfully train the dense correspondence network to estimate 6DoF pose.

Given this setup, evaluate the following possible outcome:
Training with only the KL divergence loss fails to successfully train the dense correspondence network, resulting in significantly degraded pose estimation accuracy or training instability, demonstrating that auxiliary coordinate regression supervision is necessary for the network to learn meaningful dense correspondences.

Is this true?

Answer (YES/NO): NO